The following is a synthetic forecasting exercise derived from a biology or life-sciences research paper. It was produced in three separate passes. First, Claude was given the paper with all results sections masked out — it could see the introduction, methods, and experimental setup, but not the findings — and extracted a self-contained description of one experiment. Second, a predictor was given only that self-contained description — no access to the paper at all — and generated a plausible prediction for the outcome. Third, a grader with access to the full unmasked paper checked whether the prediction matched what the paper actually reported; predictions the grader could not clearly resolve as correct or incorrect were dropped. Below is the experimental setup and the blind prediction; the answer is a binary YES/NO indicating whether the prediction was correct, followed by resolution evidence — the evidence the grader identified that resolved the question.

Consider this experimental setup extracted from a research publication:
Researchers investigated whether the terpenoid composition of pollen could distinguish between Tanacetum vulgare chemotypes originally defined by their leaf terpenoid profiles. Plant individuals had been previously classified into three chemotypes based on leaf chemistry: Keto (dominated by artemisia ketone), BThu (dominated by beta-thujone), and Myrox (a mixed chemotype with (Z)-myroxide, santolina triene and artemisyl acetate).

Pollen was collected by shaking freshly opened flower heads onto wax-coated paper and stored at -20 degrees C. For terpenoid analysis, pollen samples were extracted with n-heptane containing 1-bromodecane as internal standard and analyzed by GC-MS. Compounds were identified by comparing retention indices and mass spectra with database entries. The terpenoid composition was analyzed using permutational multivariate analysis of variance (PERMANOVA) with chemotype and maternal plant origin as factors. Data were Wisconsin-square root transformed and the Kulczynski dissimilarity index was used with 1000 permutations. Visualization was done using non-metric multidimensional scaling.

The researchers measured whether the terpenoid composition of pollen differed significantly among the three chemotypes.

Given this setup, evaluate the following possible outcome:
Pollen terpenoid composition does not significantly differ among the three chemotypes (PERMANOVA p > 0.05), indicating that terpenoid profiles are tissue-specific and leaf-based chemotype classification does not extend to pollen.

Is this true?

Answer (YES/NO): NO